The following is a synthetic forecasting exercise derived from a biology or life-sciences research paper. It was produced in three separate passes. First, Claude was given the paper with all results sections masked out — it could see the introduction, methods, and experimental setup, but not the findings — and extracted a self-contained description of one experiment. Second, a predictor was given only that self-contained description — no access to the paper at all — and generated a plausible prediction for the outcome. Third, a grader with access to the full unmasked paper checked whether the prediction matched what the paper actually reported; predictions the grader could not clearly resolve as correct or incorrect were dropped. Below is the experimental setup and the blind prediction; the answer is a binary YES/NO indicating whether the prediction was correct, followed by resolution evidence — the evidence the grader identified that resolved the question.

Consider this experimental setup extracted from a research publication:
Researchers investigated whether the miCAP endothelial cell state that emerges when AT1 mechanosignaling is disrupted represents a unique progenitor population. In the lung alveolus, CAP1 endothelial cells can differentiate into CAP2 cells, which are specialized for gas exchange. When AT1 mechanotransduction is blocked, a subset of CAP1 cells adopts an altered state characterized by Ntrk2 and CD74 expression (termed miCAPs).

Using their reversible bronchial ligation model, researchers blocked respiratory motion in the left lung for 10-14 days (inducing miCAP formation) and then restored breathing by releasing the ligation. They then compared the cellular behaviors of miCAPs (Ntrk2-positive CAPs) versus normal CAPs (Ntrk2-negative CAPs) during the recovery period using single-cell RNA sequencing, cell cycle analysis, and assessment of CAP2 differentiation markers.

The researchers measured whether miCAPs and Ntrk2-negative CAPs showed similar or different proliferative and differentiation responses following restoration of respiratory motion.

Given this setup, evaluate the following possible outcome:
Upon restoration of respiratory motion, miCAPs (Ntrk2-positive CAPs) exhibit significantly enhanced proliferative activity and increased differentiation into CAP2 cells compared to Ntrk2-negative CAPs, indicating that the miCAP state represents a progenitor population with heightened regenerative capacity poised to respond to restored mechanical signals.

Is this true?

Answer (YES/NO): YES